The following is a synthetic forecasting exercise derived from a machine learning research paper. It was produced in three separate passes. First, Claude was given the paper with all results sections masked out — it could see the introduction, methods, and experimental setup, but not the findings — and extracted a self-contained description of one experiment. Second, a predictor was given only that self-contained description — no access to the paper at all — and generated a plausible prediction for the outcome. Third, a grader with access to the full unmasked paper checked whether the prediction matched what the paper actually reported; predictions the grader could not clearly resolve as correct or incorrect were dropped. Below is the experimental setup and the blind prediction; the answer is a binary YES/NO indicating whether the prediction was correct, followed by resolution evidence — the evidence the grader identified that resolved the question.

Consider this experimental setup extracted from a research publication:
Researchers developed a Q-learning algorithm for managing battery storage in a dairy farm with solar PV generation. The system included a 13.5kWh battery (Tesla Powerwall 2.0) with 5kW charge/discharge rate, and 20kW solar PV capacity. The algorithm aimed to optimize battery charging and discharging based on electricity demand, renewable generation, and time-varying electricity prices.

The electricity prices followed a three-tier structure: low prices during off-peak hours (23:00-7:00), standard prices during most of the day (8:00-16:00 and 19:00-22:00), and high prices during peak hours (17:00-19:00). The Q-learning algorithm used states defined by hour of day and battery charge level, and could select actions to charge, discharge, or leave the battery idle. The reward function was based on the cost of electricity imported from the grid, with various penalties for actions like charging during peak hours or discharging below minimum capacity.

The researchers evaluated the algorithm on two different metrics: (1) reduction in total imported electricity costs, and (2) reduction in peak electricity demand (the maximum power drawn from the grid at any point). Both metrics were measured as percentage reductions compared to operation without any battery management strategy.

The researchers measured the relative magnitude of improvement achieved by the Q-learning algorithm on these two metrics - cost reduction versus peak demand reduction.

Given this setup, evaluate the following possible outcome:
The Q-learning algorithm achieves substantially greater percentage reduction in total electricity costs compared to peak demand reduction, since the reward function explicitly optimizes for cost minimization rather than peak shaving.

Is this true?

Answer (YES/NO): YES